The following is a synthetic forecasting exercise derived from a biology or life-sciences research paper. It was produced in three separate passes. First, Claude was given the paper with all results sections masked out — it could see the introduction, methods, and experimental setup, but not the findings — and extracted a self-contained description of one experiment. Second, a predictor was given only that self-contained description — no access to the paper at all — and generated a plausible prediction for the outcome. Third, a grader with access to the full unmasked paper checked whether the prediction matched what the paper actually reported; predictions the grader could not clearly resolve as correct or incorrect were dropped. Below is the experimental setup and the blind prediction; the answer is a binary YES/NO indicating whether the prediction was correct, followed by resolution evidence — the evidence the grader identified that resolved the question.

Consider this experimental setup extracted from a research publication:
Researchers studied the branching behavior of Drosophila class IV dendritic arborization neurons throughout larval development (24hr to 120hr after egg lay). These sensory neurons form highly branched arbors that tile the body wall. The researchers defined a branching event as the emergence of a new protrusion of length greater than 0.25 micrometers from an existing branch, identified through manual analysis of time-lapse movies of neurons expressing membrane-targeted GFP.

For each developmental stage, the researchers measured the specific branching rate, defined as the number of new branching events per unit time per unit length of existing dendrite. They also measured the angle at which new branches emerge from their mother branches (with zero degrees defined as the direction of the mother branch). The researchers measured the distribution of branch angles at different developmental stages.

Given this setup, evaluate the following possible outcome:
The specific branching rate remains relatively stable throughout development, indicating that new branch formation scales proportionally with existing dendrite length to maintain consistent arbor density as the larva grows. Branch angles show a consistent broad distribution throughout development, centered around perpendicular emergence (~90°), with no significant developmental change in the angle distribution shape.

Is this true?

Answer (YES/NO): NO